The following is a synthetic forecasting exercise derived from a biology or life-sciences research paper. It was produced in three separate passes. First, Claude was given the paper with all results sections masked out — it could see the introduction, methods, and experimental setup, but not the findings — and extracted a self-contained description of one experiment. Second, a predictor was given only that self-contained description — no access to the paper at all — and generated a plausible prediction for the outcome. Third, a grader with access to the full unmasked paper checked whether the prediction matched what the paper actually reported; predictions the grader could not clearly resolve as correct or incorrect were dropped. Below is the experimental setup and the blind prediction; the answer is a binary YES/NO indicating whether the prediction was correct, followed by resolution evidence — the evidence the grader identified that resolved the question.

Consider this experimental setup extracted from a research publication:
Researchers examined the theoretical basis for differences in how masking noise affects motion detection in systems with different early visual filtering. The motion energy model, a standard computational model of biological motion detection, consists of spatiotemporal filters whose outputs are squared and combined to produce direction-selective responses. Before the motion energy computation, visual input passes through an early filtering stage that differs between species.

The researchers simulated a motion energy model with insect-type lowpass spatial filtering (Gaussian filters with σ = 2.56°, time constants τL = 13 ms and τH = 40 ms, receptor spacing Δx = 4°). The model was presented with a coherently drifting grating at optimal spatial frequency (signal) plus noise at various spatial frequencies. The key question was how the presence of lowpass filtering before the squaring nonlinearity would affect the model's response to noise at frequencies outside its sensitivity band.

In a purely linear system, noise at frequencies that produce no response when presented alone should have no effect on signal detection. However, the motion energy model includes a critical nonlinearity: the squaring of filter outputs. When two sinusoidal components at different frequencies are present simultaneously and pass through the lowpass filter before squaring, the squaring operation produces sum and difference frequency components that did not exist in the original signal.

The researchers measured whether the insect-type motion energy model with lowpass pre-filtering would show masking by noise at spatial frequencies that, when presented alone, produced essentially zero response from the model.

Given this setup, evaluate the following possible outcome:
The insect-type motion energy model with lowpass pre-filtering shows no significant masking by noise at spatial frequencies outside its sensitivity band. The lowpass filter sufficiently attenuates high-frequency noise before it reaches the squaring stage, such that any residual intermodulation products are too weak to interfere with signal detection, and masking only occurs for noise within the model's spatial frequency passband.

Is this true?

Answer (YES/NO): NO